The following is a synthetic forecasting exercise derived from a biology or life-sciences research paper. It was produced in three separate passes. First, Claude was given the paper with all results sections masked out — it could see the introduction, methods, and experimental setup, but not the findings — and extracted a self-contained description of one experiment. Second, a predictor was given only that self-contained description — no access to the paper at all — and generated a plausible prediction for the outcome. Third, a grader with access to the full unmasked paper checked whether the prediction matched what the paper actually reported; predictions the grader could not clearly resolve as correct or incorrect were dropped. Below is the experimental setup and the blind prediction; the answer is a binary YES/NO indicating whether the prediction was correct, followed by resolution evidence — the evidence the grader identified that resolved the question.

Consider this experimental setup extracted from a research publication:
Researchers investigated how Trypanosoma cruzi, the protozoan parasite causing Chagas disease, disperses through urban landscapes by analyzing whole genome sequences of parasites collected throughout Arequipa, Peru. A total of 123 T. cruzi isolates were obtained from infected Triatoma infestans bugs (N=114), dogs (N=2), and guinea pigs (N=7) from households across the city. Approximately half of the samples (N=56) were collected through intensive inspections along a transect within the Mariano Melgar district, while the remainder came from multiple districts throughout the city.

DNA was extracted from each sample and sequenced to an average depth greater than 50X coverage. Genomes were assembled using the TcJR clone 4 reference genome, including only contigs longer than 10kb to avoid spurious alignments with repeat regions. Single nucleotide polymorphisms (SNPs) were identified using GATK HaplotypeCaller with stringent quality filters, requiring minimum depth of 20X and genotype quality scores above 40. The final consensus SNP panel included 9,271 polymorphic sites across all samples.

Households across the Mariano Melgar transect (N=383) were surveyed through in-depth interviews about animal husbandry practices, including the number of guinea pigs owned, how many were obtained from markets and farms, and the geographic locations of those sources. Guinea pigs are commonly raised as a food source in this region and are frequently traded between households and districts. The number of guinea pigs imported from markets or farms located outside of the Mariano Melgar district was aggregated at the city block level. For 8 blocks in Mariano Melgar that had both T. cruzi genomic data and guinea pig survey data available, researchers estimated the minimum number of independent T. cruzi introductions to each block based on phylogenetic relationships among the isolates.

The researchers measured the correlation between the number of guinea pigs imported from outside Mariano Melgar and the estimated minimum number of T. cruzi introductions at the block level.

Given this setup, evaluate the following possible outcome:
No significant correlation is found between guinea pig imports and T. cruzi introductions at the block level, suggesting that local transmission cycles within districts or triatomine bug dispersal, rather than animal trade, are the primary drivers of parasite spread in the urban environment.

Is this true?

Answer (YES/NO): NO